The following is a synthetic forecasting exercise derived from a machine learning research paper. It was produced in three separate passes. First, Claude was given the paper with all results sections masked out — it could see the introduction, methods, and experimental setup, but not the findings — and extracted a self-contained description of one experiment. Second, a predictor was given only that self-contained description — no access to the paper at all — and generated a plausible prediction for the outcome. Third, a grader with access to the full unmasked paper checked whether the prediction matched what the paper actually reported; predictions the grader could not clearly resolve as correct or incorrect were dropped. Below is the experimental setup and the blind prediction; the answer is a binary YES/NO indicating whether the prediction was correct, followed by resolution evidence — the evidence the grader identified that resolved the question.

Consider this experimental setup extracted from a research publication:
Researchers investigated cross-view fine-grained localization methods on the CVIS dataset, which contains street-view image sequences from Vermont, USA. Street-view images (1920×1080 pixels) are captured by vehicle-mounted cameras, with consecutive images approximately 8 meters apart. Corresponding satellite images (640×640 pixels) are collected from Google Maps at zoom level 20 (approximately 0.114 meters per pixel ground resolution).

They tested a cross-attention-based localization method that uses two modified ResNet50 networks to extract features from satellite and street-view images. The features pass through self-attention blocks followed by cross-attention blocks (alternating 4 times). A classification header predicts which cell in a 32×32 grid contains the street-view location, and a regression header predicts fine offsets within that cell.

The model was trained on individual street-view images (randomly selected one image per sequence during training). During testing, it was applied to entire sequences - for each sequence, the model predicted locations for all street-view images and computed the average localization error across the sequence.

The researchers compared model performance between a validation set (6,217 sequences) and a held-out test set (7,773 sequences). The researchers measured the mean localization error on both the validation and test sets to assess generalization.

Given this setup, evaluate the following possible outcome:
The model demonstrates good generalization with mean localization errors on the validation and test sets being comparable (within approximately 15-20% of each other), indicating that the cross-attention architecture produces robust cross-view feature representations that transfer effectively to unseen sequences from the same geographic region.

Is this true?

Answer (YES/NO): YES